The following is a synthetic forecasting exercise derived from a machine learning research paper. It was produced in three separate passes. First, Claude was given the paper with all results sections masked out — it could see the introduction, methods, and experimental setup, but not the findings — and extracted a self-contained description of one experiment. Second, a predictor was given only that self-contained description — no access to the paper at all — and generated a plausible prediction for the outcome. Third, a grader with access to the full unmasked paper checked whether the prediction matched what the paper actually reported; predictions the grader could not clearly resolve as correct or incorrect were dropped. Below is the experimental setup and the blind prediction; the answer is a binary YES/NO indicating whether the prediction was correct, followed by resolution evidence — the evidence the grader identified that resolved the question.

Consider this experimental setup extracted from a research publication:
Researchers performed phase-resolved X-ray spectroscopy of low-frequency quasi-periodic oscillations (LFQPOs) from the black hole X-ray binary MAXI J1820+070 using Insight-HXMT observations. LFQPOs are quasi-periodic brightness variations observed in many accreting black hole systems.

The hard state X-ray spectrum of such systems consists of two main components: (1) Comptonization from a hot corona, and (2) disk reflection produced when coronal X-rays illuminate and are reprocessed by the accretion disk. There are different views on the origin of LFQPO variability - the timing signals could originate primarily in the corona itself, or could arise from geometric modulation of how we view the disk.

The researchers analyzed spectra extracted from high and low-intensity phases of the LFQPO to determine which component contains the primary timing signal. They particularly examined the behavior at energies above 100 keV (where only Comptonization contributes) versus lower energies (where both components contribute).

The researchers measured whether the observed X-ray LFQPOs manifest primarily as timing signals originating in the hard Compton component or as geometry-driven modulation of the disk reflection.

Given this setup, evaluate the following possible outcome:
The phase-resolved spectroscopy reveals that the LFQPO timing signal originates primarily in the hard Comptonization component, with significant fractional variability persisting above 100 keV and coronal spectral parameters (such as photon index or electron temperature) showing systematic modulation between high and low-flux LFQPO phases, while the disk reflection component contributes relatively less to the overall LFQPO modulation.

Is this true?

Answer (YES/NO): NO